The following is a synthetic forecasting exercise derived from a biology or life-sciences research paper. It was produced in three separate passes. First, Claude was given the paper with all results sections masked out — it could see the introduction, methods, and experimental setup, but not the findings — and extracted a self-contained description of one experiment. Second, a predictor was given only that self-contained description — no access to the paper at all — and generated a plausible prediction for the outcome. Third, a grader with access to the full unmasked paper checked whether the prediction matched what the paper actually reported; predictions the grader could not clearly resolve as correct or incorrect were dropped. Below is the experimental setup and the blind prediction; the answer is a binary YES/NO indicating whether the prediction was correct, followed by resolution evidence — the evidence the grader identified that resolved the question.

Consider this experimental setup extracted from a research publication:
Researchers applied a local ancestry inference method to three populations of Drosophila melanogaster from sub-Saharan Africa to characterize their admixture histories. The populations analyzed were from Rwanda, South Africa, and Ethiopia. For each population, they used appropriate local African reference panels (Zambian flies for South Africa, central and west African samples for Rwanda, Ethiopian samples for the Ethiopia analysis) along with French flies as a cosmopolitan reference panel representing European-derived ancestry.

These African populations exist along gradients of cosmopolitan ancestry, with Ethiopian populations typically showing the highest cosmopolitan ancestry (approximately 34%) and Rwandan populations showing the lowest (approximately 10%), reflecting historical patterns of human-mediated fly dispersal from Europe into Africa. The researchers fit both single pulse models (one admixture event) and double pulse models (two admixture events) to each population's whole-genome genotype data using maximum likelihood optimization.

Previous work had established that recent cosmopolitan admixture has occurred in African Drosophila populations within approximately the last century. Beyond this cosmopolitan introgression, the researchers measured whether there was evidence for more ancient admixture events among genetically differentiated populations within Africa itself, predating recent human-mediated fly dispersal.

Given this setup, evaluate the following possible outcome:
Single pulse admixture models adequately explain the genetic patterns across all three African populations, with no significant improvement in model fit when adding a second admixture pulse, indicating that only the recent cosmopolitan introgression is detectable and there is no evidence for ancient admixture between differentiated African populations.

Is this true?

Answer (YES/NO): NO